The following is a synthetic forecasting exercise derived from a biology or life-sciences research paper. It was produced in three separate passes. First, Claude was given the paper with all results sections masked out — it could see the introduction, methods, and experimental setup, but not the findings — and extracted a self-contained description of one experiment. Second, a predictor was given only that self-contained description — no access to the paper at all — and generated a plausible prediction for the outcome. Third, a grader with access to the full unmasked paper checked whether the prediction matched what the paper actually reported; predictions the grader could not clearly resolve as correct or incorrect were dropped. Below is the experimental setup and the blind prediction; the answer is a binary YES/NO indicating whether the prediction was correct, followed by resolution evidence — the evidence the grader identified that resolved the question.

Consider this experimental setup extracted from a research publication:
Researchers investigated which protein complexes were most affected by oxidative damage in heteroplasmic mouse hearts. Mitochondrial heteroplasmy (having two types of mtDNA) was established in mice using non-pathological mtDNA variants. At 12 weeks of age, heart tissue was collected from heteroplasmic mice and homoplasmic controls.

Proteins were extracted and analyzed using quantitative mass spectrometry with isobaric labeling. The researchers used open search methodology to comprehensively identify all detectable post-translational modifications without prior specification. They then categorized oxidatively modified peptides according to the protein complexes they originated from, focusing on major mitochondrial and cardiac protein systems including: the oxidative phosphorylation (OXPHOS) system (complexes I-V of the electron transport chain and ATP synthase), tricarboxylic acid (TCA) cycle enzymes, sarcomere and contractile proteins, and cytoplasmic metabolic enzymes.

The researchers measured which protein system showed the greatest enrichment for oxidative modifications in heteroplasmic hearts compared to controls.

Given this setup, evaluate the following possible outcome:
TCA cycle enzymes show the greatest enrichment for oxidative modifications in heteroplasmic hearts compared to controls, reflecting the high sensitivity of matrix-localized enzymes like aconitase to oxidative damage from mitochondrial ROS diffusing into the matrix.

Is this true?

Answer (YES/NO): NO